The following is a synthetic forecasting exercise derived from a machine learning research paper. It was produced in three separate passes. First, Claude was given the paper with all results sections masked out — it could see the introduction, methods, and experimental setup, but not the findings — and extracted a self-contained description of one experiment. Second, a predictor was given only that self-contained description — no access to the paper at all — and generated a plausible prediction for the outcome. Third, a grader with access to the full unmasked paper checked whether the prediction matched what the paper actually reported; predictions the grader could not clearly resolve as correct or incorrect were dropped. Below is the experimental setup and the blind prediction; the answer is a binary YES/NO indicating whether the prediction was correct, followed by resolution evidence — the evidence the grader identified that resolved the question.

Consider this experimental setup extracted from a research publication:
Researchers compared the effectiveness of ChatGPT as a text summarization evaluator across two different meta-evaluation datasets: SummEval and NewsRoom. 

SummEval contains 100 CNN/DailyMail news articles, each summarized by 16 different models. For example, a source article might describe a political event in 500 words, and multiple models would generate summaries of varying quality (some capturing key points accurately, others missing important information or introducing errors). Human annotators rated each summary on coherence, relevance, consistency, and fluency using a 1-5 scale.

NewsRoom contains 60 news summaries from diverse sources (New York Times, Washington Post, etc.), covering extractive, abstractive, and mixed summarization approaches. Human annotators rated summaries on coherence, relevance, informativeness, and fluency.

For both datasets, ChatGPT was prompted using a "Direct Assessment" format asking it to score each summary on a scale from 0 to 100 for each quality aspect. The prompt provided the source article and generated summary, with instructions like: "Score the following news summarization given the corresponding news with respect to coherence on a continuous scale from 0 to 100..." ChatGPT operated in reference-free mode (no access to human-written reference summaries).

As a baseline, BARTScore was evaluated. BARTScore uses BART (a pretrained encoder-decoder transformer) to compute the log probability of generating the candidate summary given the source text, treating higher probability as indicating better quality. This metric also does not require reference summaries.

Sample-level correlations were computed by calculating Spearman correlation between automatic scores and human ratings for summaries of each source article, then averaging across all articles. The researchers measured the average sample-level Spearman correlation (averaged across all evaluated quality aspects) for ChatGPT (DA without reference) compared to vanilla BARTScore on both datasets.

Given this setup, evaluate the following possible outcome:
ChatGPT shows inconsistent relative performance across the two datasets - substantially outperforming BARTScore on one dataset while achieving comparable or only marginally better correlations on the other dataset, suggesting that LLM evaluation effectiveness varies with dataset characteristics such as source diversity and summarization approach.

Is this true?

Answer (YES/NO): NO